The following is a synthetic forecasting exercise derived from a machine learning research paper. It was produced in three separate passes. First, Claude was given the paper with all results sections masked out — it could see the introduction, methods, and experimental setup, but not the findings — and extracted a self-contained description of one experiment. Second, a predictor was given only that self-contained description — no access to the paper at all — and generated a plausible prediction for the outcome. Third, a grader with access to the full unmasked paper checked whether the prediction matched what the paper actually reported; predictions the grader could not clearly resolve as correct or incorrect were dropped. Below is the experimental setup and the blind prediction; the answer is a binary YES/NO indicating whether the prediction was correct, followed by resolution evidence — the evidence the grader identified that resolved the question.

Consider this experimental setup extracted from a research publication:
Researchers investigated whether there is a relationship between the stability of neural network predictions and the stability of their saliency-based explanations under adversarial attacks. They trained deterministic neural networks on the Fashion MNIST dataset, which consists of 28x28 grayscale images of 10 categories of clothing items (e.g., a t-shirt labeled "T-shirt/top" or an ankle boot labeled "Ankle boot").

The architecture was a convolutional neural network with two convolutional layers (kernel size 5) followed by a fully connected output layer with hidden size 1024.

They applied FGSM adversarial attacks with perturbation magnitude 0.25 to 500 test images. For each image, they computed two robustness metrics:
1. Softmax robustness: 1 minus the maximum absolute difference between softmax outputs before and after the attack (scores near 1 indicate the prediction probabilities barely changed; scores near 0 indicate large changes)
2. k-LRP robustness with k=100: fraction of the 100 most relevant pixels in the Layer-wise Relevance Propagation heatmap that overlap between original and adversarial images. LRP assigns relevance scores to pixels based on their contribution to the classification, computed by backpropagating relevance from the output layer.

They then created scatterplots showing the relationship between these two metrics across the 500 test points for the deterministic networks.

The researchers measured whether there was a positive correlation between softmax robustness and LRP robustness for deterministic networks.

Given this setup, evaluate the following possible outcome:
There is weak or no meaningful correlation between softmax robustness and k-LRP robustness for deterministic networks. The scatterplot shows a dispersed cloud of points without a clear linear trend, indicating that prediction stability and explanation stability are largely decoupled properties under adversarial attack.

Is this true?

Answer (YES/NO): YES